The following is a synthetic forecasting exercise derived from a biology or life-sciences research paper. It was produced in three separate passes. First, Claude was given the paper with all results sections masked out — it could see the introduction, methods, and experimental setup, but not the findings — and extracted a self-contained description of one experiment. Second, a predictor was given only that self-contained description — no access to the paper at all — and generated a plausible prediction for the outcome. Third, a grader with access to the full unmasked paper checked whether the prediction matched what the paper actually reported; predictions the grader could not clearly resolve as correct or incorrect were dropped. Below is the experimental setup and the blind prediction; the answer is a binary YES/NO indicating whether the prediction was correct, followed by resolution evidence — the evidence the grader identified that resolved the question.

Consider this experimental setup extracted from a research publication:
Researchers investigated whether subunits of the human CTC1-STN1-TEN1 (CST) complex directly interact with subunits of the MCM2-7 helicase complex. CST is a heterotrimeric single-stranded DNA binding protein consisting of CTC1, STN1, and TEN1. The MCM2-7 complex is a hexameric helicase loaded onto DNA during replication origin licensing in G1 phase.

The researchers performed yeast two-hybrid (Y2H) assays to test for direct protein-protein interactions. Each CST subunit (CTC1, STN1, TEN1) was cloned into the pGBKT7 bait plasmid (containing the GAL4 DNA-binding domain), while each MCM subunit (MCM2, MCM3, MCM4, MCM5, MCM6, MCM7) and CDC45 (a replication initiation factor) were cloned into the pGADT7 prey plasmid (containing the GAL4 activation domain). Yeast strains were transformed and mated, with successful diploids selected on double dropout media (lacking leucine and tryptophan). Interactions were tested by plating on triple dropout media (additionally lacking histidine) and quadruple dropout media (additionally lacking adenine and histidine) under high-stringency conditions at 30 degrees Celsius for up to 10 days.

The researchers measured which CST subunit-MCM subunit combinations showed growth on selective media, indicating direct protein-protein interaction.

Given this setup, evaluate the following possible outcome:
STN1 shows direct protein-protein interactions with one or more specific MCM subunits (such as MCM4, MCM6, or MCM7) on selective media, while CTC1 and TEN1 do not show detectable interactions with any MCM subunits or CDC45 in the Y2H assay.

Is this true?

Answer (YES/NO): NO